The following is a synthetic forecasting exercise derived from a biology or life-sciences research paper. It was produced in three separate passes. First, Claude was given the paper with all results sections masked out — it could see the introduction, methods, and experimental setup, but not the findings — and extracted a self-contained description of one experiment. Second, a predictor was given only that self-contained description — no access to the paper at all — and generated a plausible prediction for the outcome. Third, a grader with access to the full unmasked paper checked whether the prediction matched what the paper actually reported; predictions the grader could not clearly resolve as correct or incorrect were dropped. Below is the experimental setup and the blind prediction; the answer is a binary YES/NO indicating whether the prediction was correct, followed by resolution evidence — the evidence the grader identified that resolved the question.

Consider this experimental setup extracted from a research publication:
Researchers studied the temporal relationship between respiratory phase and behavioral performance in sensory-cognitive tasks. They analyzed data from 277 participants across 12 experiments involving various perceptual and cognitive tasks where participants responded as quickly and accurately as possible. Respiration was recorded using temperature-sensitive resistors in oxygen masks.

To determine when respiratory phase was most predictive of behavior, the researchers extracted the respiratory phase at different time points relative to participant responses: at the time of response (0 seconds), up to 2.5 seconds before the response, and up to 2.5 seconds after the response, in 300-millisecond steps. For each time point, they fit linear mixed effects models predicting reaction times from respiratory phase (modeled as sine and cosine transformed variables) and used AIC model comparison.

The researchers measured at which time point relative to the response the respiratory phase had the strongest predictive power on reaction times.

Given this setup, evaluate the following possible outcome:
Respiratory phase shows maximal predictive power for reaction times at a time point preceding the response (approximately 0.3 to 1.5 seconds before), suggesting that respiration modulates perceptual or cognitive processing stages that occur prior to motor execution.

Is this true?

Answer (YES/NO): NO